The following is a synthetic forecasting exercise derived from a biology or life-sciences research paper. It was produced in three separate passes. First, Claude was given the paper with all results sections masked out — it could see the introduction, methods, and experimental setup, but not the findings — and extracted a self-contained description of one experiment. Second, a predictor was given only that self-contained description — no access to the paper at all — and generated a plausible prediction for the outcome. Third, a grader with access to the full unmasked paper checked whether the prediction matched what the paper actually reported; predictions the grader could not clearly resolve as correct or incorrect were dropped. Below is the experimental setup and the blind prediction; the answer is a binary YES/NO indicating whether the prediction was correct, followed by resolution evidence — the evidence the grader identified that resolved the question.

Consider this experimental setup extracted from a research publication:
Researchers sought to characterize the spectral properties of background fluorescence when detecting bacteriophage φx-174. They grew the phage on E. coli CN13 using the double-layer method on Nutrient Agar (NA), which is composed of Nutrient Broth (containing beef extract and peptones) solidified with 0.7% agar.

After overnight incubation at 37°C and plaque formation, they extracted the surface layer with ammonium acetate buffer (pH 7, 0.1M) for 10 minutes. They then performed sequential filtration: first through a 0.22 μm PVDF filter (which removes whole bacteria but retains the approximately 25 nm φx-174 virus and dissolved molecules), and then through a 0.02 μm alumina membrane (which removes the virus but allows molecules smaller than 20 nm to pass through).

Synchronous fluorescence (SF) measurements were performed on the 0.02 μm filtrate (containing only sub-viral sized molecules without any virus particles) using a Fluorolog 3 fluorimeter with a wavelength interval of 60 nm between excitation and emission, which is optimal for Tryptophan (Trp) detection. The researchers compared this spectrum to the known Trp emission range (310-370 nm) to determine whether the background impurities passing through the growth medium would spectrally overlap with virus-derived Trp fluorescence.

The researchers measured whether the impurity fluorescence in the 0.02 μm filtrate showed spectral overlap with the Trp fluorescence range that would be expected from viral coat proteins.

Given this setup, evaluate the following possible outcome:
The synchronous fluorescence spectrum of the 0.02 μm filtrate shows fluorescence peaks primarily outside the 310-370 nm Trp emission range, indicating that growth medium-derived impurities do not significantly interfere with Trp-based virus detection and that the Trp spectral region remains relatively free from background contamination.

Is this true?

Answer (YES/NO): NO